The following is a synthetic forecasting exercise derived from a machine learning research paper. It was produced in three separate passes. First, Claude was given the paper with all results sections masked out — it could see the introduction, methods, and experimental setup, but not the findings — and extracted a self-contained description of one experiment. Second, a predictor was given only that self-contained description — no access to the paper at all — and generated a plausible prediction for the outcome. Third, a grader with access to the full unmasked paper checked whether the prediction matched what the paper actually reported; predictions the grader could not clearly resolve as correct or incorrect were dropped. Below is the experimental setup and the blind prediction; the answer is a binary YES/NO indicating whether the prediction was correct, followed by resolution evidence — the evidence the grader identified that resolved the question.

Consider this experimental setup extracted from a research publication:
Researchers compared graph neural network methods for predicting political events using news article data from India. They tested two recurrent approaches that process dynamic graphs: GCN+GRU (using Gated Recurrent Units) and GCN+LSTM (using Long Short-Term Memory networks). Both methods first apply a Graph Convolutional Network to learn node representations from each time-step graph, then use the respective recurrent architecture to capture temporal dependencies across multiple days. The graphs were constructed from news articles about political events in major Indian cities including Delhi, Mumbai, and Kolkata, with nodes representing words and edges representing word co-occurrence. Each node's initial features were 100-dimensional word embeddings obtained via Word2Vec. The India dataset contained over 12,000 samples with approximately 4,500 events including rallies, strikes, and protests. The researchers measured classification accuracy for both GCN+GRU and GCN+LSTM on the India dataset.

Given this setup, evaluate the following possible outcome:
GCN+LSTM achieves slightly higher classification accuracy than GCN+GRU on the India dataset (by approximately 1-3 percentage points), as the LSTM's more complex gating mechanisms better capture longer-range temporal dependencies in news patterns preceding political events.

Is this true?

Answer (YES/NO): NO